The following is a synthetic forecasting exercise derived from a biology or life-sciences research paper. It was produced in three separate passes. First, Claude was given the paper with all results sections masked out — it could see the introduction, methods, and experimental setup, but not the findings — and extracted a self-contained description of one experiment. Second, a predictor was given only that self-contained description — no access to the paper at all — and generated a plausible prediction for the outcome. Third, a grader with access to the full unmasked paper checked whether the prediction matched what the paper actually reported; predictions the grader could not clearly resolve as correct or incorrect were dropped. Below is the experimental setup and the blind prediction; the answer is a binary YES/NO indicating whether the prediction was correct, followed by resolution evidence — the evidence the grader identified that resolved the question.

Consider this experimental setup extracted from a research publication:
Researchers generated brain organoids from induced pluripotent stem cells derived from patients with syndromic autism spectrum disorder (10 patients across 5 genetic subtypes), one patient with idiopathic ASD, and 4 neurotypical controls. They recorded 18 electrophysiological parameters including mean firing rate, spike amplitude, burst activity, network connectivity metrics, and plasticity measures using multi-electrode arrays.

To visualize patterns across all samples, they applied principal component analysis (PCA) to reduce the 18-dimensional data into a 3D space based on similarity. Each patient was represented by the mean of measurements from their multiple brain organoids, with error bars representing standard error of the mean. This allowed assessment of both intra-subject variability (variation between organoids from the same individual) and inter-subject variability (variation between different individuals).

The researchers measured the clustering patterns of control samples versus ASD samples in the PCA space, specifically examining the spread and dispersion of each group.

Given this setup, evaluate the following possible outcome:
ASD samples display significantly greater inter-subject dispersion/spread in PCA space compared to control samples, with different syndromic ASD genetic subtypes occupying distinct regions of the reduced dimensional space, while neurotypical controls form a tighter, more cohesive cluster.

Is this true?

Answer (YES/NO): NO